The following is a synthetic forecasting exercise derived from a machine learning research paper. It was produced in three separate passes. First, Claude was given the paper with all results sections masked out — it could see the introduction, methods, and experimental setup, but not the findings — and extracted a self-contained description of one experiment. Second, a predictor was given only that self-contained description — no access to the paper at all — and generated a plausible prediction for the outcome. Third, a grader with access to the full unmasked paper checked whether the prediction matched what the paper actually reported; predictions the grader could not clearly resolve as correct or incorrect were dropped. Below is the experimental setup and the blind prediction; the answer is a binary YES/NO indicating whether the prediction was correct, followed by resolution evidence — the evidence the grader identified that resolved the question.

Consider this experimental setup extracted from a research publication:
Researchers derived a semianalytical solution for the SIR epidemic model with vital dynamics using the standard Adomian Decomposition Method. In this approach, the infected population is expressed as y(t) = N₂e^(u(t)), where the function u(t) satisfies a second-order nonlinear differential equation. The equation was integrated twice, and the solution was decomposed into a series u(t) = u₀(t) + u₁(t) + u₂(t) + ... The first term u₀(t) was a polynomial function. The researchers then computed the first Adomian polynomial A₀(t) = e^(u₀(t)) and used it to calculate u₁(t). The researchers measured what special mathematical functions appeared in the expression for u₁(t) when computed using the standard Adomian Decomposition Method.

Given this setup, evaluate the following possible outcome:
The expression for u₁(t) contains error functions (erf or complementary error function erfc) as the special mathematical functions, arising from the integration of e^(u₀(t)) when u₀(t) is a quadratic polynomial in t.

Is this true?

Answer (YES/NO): YES